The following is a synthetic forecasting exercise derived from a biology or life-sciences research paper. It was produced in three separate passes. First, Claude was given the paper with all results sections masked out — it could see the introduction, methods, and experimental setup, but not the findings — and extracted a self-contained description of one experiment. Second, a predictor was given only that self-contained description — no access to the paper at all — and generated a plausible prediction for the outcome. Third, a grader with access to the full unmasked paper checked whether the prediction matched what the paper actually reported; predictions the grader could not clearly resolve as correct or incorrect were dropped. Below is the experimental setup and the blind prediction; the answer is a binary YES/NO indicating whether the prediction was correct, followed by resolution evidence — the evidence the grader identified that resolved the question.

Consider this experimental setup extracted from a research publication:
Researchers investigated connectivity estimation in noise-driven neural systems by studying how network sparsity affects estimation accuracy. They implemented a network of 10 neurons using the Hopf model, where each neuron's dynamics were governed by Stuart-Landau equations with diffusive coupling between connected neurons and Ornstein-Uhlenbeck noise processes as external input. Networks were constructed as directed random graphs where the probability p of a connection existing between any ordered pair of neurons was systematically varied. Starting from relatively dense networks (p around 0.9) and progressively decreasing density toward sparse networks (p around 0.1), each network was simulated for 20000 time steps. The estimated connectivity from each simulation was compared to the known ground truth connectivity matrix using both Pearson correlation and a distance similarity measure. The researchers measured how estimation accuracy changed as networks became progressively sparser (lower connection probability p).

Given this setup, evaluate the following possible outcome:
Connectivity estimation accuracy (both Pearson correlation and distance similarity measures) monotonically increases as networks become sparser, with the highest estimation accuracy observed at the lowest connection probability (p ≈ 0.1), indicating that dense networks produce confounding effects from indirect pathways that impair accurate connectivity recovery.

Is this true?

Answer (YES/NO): YES